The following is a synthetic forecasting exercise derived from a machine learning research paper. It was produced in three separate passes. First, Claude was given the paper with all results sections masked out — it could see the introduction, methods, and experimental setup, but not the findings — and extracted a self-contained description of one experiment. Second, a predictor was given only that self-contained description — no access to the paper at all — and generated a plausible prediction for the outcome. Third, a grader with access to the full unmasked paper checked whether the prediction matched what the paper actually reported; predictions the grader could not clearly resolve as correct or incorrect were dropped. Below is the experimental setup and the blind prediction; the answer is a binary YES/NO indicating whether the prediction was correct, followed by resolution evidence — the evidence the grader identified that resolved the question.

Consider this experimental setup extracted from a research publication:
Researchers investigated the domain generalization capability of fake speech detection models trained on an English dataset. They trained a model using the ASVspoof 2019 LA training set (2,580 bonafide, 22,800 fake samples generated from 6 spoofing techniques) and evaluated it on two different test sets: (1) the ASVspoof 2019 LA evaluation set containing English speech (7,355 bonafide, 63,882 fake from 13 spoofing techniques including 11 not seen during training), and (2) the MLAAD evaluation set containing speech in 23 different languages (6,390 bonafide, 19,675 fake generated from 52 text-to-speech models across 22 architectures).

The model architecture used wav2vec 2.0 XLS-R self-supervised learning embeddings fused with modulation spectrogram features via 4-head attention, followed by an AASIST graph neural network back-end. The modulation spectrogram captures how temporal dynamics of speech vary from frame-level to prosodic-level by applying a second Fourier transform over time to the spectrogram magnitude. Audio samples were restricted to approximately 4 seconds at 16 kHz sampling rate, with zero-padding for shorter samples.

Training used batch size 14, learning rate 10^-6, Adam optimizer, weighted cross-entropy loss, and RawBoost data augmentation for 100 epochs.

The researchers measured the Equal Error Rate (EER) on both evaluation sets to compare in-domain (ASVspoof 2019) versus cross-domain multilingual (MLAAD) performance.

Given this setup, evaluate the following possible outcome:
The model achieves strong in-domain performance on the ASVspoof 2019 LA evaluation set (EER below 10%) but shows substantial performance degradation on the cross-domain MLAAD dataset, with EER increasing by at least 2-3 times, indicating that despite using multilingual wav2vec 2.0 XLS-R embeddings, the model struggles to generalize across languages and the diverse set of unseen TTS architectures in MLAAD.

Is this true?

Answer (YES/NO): YES